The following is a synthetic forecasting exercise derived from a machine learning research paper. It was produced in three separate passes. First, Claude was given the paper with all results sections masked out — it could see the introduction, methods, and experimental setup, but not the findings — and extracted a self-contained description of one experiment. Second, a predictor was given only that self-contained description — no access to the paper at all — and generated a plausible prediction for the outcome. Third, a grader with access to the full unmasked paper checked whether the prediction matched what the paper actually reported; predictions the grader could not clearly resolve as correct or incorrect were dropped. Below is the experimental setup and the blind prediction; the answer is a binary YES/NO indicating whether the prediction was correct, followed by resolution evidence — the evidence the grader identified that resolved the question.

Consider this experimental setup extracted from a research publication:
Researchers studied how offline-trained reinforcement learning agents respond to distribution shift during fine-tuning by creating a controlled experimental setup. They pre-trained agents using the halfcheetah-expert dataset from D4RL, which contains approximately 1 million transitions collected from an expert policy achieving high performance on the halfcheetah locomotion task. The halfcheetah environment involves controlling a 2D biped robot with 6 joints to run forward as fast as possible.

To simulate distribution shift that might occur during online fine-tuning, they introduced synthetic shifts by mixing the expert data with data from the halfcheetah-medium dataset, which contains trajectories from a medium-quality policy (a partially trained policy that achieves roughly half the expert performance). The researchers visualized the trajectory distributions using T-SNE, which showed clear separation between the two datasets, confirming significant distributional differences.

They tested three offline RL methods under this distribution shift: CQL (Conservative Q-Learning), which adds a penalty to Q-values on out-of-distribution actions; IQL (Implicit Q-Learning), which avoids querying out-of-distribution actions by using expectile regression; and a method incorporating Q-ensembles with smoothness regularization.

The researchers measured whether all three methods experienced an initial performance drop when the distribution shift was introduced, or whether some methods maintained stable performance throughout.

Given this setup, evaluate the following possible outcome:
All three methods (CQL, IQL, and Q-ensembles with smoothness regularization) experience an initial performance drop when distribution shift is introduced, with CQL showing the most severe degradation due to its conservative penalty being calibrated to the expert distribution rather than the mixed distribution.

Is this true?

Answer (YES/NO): NO